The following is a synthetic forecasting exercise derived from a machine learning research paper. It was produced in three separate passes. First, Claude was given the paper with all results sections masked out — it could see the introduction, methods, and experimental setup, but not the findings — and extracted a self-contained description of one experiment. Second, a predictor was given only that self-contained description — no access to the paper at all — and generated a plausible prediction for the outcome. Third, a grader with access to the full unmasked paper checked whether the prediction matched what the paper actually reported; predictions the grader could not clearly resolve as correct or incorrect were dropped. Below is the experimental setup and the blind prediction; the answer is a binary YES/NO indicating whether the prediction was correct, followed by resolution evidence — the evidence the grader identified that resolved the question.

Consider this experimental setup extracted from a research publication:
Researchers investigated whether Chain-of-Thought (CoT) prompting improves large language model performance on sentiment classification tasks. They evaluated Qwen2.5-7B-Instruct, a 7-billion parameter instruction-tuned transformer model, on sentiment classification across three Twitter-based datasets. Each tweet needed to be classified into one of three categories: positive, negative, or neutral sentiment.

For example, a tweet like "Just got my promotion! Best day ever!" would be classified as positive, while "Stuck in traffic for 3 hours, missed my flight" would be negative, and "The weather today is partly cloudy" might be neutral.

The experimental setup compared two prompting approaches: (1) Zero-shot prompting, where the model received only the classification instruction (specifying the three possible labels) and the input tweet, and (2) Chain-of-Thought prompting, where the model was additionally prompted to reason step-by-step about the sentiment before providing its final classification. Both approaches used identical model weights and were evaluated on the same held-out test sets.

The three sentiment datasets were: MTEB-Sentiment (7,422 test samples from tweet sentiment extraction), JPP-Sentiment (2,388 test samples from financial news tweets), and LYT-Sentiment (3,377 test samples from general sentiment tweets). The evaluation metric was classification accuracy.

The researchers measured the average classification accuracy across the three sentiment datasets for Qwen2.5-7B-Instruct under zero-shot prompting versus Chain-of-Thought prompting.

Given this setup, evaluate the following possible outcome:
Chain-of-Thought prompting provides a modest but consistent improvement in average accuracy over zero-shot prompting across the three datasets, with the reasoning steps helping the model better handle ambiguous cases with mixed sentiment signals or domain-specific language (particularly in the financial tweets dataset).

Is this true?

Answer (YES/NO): NO